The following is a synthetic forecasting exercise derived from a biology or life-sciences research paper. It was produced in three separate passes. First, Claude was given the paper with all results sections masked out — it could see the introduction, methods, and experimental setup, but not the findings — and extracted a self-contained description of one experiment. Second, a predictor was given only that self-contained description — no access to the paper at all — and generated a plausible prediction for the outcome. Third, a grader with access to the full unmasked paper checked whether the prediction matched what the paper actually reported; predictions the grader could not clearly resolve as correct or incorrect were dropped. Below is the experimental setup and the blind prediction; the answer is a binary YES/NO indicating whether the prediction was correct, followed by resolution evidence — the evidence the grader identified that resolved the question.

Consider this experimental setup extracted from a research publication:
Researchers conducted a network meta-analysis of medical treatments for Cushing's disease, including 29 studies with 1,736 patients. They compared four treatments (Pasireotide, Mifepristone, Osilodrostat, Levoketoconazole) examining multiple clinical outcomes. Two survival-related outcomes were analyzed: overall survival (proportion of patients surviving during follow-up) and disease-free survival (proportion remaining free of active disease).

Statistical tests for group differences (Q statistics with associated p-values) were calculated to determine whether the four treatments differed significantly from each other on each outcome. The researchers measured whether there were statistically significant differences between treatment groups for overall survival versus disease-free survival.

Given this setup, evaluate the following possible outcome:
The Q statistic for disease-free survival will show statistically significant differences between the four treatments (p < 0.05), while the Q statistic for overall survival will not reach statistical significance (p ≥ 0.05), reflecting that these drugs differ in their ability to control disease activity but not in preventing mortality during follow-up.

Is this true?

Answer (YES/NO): NO